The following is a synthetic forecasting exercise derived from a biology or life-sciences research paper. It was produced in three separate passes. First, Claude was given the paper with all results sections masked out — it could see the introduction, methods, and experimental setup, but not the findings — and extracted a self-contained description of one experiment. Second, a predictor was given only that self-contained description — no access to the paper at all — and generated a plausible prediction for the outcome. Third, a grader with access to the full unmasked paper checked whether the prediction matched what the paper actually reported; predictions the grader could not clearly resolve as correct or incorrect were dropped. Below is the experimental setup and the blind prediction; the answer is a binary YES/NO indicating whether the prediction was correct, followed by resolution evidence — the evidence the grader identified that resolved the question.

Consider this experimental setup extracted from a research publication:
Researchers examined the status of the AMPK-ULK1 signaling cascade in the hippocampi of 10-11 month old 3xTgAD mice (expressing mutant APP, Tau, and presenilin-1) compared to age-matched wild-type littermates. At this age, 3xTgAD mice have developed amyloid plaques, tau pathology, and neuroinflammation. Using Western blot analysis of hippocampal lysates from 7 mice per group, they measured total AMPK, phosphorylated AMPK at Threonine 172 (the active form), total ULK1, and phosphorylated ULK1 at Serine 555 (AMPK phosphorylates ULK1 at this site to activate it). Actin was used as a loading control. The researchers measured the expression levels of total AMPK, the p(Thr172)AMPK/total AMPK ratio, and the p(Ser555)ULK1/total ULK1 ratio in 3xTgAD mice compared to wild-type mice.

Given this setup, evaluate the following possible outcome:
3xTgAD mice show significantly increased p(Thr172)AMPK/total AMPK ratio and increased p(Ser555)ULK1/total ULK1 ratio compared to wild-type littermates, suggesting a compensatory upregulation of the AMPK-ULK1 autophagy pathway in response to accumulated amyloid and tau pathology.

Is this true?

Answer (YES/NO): NO